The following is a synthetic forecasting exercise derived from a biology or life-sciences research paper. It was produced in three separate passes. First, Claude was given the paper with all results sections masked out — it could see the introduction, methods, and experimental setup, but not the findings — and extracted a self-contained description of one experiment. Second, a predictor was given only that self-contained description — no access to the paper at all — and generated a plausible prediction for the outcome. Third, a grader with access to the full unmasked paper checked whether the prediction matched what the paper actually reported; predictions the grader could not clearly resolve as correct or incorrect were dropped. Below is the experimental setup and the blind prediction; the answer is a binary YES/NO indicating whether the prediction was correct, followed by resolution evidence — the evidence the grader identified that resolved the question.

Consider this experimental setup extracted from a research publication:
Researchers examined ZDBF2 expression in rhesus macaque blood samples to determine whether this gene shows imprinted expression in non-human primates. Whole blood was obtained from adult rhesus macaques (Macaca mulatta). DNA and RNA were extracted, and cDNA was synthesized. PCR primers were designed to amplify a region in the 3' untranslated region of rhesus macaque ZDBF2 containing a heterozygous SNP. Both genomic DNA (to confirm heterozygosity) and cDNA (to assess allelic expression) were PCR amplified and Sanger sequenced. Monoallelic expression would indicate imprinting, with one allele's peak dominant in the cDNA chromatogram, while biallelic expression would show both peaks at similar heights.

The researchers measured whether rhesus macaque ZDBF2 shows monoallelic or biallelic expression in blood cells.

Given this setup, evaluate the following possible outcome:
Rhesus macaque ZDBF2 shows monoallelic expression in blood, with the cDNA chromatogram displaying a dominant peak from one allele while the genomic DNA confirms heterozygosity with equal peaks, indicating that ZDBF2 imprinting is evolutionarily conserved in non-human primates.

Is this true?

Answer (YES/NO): YES